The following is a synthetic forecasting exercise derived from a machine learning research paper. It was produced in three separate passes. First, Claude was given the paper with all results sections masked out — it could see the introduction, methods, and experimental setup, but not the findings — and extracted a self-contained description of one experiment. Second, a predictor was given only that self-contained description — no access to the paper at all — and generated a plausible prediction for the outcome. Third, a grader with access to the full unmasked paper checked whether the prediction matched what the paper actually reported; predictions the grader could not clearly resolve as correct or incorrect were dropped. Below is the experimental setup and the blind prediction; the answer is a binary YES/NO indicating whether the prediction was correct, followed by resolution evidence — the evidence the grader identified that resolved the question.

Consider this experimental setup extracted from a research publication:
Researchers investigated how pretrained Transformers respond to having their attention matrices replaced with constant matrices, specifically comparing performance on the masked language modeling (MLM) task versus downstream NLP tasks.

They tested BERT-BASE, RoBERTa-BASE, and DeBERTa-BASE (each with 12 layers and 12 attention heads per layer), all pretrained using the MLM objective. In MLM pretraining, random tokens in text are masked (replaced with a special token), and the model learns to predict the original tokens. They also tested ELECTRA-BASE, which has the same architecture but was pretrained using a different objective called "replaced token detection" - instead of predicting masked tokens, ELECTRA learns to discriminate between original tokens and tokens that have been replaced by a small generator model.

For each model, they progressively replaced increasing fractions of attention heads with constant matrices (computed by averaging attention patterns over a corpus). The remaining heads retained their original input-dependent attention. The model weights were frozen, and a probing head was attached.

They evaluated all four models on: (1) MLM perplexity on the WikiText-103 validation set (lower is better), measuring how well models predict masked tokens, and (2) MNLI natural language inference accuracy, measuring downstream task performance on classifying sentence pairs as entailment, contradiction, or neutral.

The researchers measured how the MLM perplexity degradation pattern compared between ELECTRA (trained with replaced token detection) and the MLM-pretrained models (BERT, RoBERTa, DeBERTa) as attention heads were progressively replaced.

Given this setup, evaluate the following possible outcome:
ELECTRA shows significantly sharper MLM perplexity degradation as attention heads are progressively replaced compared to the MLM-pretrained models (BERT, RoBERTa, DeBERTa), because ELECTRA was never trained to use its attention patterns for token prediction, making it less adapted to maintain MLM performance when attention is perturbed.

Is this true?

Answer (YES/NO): NO